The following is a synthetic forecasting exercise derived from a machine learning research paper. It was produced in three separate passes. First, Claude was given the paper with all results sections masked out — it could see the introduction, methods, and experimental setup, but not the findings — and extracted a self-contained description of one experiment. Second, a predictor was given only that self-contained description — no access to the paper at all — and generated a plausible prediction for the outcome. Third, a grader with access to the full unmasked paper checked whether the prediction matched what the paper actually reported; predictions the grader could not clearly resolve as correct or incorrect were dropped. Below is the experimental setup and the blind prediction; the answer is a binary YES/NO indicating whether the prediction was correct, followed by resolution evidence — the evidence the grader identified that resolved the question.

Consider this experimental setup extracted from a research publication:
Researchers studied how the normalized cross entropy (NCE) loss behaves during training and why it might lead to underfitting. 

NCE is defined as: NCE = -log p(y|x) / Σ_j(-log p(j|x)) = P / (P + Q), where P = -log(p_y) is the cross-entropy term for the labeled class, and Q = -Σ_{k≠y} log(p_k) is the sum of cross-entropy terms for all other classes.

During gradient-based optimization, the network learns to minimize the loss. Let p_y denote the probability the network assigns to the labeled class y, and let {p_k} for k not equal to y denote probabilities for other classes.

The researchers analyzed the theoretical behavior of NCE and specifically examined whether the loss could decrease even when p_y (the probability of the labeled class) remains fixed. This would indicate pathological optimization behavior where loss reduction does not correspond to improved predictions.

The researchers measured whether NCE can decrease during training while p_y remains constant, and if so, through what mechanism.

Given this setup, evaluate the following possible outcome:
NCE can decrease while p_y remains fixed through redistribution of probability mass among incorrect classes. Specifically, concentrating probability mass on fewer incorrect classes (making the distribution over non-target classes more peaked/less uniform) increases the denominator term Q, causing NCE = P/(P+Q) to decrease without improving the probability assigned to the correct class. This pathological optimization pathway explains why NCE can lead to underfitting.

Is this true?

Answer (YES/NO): NO